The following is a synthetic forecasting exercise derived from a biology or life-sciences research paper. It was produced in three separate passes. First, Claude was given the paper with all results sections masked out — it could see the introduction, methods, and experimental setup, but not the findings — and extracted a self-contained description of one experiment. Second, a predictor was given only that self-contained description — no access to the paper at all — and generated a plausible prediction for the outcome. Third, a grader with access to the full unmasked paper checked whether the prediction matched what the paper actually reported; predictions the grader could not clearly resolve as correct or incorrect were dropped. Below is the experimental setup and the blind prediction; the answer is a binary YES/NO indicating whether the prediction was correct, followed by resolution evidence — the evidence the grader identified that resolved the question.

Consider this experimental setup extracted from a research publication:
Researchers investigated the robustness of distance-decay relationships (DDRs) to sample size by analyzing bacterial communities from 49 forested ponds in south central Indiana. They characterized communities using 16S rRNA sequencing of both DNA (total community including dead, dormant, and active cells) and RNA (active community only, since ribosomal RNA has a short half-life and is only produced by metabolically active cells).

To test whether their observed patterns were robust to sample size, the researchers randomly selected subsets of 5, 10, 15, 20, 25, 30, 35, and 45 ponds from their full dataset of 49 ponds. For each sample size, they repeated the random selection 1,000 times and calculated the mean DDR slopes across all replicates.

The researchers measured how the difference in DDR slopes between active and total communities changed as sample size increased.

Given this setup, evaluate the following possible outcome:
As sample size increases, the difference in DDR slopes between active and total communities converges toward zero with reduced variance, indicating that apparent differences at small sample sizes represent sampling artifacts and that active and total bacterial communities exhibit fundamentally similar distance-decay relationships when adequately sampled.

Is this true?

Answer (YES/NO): NO